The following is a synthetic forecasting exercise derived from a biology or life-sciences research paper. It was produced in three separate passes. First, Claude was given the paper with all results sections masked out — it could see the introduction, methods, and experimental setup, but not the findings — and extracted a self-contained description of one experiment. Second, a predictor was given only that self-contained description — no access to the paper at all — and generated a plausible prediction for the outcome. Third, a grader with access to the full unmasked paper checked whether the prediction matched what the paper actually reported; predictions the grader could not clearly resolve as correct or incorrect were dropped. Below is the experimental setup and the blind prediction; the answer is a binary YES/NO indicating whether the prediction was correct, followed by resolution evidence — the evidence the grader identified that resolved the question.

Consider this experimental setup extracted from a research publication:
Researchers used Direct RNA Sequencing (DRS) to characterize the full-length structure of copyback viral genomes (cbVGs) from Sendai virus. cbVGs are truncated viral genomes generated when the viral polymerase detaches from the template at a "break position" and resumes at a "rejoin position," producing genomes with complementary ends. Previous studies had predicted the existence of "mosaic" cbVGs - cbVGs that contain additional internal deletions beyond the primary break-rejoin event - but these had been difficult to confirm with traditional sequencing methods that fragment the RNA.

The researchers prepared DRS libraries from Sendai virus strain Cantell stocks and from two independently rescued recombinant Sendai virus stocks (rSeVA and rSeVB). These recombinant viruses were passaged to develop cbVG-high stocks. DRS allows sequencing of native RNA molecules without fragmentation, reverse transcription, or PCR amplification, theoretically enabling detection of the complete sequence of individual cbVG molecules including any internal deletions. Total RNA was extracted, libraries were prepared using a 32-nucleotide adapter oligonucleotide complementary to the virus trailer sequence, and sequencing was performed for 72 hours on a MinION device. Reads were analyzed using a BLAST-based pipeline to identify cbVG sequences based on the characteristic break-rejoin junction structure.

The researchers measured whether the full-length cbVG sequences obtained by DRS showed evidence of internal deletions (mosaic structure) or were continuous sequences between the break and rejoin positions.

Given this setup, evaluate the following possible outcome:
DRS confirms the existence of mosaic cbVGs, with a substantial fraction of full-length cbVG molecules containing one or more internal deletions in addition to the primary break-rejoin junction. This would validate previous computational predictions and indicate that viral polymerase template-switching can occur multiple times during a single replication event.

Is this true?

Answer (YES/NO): NO